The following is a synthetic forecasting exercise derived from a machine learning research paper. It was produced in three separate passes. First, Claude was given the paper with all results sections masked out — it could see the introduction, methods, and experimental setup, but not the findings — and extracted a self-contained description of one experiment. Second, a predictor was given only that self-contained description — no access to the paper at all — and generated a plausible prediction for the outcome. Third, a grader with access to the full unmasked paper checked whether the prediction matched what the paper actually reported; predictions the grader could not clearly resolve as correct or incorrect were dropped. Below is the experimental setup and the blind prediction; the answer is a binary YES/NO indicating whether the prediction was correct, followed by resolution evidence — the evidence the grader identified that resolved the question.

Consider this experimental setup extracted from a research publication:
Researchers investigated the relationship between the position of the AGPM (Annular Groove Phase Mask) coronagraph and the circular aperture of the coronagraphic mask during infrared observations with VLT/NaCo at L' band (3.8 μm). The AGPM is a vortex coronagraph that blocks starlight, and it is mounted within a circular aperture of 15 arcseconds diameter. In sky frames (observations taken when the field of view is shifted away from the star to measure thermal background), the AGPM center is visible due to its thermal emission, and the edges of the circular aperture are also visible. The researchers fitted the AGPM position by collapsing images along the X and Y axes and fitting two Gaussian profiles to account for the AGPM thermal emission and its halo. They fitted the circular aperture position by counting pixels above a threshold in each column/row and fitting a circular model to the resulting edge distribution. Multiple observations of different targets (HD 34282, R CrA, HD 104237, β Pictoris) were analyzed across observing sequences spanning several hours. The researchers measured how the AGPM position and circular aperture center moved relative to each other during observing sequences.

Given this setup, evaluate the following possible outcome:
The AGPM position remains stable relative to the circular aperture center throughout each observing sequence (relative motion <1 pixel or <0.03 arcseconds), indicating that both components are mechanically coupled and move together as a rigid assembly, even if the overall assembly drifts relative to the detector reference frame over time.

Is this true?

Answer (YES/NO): YES